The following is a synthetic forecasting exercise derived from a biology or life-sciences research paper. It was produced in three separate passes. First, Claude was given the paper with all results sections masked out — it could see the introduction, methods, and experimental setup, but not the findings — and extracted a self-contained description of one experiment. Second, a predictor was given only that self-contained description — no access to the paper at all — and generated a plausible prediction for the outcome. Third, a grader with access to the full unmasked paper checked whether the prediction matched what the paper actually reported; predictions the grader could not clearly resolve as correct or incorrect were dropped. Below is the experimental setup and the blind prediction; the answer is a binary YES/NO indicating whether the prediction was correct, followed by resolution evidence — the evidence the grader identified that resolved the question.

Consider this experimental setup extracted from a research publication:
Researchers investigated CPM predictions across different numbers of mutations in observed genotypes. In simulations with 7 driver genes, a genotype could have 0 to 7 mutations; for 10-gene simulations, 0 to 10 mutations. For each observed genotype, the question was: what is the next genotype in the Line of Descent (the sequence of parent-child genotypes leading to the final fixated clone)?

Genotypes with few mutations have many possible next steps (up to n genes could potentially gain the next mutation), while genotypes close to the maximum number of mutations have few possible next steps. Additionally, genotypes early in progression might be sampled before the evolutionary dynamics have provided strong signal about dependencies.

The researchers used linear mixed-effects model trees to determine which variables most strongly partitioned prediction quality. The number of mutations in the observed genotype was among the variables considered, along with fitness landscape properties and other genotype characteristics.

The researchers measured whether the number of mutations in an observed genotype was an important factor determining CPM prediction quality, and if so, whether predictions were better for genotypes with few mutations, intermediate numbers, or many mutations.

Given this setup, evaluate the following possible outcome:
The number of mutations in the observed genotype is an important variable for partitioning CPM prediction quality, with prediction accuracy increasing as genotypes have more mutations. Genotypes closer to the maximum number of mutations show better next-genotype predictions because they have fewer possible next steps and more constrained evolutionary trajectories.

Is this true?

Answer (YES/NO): NO